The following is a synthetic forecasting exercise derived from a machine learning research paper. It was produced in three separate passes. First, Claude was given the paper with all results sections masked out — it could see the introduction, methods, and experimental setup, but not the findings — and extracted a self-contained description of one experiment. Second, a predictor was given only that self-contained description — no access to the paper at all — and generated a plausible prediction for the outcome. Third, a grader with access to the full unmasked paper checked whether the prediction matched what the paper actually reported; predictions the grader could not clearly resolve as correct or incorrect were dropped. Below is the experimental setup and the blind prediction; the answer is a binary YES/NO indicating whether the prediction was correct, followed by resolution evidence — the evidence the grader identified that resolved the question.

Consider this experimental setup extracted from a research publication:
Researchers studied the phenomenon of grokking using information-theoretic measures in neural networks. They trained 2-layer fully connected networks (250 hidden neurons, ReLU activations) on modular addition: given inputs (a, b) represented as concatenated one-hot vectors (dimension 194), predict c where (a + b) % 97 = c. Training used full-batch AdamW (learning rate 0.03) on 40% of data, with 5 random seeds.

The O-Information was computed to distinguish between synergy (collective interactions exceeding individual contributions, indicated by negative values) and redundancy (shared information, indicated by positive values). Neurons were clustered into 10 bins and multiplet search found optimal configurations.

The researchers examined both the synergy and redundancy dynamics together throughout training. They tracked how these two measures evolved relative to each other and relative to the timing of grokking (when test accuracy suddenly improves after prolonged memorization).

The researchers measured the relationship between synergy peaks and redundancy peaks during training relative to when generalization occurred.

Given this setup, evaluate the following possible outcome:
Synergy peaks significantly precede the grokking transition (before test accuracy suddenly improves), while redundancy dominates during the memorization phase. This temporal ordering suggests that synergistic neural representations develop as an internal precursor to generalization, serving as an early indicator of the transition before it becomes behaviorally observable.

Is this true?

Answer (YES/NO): YES